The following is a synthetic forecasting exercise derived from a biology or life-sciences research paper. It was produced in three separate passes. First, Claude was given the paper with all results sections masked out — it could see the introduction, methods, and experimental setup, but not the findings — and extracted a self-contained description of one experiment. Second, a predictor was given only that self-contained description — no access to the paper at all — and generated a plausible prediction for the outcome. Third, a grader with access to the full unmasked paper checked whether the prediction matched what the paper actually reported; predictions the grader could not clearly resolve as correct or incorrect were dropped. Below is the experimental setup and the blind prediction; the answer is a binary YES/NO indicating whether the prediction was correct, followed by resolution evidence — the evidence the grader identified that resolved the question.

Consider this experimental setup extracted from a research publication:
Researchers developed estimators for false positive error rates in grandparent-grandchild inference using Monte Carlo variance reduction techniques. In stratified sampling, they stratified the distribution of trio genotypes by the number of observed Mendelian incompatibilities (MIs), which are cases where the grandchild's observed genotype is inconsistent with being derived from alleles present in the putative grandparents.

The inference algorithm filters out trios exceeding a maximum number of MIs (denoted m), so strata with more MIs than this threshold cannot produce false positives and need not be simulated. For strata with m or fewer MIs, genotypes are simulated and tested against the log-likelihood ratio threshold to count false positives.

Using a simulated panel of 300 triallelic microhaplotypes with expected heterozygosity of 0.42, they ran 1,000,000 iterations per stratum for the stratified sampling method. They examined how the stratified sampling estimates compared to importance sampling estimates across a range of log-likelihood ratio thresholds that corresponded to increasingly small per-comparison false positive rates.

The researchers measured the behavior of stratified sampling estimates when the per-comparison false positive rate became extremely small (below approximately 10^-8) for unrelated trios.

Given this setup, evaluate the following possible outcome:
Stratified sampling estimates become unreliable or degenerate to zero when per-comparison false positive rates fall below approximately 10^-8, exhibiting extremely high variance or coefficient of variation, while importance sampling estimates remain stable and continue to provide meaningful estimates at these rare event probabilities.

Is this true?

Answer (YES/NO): NO